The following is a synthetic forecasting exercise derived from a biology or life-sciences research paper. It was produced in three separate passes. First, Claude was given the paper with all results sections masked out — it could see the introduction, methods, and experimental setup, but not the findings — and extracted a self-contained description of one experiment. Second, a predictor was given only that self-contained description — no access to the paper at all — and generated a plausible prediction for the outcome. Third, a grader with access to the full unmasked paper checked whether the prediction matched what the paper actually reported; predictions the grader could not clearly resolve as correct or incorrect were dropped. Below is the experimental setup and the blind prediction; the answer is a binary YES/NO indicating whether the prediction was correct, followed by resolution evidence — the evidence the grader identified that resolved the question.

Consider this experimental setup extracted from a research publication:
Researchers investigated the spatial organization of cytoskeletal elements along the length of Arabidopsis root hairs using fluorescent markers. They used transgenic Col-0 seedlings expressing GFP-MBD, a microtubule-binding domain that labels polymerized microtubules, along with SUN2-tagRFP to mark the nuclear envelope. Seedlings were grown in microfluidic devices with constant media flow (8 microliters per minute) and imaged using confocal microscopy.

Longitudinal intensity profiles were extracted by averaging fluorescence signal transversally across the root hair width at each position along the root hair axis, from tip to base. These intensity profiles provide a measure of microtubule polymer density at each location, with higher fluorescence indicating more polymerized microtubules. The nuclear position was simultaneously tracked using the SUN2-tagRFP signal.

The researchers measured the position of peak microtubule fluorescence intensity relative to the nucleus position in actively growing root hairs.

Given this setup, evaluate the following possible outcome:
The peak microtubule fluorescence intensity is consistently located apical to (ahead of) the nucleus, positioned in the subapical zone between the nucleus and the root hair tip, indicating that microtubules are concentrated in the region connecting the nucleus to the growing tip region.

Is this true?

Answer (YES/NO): NO